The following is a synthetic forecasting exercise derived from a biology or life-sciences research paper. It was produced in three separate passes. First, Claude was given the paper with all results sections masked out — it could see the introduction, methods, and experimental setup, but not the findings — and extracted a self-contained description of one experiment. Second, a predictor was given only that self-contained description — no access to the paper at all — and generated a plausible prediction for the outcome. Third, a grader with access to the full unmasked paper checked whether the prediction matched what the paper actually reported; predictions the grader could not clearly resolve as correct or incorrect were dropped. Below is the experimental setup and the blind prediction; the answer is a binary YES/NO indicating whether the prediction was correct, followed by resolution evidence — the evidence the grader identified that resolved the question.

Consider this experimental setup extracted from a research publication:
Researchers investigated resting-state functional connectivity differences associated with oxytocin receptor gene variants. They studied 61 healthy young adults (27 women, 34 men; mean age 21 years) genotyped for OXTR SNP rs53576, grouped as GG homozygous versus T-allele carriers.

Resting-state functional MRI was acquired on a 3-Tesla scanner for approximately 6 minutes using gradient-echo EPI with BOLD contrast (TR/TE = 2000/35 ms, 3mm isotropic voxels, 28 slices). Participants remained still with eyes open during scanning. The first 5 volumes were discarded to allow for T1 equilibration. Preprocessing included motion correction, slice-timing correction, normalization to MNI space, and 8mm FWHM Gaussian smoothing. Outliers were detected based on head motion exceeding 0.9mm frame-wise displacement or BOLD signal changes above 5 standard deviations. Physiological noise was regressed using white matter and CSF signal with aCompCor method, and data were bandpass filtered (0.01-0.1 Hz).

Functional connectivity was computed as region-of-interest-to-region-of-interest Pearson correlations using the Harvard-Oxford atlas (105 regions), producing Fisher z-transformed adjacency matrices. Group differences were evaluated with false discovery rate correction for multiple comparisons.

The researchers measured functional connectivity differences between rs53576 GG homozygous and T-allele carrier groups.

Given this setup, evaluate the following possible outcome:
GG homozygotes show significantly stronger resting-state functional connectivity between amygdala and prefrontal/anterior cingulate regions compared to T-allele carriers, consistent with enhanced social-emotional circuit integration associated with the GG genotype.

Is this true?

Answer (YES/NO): NO